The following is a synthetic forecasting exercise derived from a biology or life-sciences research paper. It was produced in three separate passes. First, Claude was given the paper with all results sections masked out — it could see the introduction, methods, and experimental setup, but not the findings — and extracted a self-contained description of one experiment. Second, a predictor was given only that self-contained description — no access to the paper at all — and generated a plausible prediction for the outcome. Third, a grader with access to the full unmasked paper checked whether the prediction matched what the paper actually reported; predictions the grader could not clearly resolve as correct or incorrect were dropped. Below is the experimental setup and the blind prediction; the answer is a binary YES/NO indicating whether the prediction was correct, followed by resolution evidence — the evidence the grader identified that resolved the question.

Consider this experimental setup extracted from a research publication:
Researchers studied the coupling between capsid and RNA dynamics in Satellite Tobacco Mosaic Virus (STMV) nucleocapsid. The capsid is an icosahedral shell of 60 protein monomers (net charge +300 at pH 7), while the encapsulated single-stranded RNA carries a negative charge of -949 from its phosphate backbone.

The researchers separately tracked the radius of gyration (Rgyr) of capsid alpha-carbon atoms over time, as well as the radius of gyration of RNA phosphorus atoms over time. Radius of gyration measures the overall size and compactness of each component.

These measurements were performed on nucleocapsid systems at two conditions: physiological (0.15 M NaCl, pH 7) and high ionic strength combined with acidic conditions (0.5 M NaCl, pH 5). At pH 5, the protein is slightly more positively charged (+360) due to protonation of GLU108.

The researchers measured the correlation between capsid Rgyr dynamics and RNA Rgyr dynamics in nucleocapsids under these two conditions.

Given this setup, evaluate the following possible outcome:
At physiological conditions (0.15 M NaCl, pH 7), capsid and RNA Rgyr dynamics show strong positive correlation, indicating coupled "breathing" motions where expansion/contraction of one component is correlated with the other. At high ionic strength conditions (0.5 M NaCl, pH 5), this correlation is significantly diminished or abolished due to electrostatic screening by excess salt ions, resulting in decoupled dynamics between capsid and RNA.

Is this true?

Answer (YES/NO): NO